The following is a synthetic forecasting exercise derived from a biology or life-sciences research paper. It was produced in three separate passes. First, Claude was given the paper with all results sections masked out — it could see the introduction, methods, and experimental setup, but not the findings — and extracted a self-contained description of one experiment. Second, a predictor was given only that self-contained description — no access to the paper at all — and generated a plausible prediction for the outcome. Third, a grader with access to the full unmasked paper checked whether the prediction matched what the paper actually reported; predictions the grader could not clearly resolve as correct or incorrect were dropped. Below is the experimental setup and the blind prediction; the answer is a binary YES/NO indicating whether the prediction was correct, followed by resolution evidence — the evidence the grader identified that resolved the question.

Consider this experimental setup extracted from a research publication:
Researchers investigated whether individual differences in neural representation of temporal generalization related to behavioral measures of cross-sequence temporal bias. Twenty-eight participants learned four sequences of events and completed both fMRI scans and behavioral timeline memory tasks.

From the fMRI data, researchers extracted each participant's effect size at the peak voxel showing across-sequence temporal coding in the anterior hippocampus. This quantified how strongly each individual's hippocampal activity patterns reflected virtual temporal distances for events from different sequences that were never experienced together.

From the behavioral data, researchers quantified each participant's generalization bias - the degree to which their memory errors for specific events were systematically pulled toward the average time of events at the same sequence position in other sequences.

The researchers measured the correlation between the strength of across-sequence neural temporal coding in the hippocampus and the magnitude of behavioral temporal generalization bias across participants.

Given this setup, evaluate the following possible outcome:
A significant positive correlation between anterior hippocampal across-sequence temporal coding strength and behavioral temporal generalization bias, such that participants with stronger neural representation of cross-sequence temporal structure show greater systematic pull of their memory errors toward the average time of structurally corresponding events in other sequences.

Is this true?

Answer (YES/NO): NO